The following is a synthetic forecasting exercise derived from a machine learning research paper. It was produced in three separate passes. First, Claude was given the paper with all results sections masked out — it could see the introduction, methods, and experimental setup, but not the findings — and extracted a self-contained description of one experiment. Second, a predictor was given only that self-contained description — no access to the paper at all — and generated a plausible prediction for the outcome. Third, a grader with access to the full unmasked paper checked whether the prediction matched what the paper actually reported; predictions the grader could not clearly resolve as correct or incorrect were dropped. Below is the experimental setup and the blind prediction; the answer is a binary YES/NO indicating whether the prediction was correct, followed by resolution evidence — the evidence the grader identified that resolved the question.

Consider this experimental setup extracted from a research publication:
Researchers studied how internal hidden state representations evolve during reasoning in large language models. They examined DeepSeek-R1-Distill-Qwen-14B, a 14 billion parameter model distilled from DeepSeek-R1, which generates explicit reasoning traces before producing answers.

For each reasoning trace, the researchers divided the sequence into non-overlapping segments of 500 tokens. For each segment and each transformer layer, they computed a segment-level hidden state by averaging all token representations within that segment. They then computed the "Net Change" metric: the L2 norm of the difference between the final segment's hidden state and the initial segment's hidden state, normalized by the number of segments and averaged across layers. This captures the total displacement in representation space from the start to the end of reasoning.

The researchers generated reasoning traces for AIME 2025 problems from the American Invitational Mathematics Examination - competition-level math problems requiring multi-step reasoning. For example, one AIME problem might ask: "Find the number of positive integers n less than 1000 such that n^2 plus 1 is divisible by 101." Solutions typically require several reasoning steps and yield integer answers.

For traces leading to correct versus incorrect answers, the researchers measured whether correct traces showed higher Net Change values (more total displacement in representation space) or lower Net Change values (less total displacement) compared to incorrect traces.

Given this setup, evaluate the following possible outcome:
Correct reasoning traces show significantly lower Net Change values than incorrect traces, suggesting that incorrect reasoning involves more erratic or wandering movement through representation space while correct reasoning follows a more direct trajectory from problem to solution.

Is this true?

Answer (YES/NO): NO